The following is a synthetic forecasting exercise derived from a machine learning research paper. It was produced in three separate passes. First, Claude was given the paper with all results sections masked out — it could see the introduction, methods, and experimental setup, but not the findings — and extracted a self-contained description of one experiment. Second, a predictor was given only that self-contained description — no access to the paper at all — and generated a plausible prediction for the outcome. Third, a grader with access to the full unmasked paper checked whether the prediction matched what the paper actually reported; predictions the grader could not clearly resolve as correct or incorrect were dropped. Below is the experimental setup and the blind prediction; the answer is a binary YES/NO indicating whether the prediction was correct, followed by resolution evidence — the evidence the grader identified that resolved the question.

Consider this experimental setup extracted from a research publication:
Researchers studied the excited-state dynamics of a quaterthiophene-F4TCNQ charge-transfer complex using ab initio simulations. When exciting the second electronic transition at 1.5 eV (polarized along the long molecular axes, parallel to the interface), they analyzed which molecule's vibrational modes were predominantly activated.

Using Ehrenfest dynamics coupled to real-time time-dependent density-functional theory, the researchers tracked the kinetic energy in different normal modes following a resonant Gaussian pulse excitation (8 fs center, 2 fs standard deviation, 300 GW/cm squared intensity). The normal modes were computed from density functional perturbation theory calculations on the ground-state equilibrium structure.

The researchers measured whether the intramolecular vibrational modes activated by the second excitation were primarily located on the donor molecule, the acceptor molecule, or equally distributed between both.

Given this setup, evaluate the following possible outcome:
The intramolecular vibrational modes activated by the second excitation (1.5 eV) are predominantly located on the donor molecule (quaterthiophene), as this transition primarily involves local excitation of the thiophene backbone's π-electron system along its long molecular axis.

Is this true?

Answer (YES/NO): YES